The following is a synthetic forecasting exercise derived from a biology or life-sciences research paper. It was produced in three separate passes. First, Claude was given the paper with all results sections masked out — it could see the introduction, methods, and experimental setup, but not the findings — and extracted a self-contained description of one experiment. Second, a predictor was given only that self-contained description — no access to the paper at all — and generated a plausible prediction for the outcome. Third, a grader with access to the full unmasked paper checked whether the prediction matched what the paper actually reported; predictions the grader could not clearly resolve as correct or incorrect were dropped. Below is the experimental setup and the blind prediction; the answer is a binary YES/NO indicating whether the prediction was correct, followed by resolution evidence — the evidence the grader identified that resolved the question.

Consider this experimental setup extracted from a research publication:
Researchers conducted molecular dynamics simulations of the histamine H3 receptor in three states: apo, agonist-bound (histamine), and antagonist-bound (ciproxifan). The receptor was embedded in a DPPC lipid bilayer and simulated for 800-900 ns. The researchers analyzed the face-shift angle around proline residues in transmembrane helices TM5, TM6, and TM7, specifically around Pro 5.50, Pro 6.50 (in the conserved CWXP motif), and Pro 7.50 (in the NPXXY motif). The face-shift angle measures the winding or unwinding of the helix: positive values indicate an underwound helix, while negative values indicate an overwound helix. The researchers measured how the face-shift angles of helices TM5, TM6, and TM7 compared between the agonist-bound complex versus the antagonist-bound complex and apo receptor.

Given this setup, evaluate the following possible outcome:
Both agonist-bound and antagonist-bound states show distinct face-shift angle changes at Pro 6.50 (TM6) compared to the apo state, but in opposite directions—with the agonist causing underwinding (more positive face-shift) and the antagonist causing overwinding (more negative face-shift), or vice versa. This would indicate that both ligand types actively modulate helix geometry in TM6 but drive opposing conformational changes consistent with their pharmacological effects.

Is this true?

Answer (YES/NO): NO